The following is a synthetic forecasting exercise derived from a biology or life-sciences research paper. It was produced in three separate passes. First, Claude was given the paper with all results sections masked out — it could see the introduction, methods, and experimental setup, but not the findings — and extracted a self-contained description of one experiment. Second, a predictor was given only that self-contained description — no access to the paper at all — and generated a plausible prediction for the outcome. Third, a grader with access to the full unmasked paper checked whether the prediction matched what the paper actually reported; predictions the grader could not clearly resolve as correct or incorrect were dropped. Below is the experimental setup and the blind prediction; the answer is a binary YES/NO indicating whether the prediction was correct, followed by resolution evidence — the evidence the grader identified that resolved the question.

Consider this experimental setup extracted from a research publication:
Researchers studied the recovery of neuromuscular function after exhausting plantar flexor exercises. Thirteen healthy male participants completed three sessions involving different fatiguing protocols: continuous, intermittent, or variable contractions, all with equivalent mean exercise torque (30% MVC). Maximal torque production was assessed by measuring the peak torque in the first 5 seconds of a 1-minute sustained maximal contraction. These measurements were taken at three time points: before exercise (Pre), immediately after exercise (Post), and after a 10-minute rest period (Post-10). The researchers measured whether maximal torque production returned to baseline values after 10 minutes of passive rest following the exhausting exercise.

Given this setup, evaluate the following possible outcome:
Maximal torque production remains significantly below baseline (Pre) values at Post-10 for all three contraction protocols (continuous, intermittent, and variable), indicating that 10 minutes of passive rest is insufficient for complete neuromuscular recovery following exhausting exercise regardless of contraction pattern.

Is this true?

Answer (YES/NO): YES